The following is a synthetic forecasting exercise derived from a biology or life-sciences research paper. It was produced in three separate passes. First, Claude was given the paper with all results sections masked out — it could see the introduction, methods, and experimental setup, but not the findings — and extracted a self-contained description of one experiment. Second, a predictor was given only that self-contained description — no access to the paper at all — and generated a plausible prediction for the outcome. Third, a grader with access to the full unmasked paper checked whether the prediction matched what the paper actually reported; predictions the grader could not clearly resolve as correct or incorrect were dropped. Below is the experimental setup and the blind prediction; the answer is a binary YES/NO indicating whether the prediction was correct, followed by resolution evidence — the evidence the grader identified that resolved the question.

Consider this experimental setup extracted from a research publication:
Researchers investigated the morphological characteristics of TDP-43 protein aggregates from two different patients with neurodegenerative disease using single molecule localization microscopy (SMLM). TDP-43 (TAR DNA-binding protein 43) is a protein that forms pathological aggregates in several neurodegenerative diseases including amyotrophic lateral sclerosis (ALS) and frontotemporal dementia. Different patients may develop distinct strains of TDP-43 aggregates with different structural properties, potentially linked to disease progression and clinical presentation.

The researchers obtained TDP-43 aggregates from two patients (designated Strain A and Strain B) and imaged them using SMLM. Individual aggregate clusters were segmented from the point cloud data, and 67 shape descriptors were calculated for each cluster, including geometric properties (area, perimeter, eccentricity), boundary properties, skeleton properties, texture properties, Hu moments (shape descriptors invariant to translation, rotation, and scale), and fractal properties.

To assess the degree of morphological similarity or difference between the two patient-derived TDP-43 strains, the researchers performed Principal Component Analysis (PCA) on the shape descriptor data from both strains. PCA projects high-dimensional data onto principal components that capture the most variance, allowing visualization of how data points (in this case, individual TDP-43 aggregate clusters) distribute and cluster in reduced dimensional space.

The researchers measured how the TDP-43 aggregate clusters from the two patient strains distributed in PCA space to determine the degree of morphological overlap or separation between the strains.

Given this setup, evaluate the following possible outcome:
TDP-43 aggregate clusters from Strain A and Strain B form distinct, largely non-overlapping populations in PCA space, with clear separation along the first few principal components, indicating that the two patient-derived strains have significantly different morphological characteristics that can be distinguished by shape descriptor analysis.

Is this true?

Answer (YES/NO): NO